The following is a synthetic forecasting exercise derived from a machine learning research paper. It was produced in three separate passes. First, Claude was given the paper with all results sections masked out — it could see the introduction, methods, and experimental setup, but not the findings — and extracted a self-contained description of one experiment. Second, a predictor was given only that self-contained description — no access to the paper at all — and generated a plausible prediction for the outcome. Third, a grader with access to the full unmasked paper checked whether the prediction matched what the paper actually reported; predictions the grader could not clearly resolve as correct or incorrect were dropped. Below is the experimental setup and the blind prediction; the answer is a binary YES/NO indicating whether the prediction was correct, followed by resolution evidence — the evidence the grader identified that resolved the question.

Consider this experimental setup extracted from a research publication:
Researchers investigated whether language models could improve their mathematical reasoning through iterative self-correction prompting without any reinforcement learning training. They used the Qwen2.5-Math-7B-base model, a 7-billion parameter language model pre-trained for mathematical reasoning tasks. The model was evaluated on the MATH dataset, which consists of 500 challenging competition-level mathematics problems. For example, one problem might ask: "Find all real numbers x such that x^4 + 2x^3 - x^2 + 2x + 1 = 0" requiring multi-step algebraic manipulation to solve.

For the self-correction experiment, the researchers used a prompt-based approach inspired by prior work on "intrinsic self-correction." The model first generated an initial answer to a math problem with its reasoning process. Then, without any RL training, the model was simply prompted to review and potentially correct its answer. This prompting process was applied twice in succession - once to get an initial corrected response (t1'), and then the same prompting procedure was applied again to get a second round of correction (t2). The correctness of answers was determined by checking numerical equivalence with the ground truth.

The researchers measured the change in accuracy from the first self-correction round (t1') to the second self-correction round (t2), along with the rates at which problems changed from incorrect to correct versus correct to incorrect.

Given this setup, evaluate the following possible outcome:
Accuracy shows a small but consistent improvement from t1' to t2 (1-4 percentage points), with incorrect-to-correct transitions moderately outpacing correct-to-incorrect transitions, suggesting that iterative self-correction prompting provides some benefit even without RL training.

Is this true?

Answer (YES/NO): NO